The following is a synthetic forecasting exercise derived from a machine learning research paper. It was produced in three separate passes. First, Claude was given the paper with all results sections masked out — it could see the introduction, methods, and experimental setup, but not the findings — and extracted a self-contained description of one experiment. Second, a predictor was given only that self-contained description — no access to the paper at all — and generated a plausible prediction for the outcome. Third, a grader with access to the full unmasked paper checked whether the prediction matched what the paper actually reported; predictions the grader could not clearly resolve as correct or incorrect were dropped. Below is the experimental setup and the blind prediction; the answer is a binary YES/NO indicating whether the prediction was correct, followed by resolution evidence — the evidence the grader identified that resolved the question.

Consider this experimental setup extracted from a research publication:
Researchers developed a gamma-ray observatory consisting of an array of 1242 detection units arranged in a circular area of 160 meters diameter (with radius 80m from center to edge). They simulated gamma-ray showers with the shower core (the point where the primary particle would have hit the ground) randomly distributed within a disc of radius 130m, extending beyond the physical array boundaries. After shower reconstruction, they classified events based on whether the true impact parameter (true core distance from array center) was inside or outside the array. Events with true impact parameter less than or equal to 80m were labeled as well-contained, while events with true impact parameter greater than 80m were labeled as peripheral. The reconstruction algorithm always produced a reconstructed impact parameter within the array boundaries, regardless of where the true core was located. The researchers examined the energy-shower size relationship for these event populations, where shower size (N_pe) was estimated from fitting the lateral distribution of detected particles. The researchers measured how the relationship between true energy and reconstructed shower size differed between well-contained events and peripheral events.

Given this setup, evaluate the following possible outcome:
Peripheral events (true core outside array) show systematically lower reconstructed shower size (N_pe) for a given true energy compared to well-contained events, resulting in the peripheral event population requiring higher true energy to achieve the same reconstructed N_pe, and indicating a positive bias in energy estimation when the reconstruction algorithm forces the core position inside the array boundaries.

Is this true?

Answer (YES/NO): NO